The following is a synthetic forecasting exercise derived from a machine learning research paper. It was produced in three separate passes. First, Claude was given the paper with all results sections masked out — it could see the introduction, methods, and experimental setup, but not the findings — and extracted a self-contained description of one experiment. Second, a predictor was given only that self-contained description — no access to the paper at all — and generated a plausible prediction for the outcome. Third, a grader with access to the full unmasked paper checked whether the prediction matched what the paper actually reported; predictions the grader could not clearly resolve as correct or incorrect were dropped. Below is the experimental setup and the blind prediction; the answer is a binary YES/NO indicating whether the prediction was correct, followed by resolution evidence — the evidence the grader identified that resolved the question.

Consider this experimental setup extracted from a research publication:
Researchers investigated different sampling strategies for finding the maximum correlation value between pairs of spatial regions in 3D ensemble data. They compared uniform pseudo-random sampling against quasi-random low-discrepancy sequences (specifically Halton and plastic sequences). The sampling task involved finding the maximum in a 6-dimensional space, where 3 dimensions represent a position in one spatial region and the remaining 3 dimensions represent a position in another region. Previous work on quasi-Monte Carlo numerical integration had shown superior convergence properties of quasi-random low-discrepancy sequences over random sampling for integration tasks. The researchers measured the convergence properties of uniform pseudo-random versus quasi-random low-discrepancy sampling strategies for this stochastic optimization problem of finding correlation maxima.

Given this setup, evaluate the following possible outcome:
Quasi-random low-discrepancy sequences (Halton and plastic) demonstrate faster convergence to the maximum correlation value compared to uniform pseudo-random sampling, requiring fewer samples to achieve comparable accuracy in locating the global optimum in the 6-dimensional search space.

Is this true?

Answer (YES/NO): NO